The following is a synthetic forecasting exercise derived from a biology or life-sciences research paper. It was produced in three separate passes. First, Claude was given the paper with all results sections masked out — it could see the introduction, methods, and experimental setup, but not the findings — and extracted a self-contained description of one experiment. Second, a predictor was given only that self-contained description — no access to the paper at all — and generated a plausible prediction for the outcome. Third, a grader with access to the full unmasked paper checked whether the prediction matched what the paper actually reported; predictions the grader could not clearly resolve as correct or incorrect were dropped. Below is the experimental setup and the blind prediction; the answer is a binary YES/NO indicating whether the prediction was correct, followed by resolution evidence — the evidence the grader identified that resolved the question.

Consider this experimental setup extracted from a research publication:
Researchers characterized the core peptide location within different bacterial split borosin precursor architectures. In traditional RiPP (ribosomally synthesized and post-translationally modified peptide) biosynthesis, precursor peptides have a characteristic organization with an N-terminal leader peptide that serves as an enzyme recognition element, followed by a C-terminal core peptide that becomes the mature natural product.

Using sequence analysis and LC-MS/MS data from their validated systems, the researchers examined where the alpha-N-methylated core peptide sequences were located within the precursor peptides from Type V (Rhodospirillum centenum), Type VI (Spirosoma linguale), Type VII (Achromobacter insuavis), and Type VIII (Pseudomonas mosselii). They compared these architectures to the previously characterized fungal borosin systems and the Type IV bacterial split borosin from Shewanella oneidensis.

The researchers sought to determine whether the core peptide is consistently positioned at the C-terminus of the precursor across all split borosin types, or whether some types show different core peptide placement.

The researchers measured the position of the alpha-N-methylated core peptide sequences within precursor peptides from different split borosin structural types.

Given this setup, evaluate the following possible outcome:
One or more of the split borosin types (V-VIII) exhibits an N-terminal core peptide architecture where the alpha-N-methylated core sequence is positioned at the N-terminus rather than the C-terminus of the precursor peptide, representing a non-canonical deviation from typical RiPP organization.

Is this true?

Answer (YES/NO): NO